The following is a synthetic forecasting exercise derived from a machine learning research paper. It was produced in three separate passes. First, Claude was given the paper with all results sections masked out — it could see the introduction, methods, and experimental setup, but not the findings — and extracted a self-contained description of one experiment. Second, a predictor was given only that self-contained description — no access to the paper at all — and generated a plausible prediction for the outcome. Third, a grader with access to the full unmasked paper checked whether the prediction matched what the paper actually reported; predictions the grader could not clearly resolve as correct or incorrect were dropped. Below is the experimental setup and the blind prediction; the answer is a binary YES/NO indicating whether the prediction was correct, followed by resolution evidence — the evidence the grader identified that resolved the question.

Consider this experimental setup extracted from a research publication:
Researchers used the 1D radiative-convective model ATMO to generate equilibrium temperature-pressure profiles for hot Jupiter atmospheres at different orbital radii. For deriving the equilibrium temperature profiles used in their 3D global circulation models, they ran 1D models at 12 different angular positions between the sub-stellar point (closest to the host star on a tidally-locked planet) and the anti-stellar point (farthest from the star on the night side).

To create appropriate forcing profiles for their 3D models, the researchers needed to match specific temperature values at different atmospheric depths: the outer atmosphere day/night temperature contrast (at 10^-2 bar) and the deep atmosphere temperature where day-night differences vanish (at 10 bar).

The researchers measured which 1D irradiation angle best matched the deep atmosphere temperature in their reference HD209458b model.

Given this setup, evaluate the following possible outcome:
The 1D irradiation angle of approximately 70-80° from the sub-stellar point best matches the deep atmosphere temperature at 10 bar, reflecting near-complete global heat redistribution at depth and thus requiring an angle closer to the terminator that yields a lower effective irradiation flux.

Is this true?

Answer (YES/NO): NO